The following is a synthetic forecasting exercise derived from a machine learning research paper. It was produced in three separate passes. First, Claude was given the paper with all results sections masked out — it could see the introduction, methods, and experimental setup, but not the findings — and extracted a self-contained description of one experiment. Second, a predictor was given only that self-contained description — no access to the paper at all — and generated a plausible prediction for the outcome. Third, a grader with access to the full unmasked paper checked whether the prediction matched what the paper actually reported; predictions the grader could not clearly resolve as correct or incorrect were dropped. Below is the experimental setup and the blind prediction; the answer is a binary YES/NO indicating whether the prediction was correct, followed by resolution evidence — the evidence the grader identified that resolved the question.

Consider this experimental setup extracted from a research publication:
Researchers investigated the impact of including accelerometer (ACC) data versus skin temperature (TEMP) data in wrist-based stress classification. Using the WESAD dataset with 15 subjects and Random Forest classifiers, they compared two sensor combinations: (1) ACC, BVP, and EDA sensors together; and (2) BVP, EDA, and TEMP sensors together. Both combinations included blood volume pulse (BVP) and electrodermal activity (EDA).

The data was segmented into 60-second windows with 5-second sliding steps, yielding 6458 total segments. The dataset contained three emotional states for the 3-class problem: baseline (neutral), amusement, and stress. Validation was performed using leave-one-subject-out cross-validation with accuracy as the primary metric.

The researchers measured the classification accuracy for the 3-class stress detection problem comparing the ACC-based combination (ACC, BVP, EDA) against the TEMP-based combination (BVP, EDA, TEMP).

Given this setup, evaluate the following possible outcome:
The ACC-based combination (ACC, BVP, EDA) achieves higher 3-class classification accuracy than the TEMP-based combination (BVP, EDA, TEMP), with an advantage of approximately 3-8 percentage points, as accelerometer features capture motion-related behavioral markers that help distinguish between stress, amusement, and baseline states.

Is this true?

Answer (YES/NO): NO